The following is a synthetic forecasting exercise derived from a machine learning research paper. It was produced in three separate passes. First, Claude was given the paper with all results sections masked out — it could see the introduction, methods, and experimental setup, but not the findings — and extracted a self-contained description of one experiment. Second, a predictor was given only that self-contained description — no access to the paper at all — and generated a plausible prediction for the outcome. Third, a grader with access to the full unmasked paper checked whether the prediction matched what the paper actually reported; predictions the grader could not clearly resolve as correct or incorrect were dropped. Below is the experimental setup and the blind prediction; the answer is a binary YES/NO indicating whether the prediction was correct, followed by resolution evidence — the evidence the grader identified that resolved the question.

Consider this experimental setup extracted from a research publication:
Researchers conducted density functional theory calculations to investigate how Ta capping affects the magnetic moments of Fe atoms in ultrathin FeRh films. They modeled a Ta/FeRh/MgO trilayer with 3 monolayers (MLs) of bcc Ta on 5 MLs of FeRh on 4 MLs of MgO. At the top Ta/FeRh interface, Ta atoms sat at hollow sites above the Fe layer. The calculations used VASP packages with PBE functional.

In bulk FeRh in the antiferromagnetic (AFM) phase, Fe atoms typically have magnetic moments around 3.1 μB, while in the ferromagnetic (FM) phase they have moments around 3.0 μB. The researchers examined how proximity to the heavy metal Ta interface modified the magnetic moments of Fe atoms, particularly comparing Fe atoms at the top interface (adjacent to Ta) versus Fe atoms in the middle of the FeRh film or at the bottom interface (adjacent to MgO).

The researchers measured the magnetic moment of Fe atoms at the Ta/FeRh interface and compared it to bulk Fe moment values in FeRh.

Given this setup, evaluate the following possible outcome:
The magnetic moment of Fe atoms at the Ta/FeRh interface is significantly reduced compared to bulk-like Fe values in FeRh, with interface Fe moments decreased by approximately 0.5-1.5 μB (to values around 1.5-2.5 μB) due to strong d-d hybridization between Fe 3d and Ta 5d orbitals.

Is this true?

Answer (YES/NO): YES